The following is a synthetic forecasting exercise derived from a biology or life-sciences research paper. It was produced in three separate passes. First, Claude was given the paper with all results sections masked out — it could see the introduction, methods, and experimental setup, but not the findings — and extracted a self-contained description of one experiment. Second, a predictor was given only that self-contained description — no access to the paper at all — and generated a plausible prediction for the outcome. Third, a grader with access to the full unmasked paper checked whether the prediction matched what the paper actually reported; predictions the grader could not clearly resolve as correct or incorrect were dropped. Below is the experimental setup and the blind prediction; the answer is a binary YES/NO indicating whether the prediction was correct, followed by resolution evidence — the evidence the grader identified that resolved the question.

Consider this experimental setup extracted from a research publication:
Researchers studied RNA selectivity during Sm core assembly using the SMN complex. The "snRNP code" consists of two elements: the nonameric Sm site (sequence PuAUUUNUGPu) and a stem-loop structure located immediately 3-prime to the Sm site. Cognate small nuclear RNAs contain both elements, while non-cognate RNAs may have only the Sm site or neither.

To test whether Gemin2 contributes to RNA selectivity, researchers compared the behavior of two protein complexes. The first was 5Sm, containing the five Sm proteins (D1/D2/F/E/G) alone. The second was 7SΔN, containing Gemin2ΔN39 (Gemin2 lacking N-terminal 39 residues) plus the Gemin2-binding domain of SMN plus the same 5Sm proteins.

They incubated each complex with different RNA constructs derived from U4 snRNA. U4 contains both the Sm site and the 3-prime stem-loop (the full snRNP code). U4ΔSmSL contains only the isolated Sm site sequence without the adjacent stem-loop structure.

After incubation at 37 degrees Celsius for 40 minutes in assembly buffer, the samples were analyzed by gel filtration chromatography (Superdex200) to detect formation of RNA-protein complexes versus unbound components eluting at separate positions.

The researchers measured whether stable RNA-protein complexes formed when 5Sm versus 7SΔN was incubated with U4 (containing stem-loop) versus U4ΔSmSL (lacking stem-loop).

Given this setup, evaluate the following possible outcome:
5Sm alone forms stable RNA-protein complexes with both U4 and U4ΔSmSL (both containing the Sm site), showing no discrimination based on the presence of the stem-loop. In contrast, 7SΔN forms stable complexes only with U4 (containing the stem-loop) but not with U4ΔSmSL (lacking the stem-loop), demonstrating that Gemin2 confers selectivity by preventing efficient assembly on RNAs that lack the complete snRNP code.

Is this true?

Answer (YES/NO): YES